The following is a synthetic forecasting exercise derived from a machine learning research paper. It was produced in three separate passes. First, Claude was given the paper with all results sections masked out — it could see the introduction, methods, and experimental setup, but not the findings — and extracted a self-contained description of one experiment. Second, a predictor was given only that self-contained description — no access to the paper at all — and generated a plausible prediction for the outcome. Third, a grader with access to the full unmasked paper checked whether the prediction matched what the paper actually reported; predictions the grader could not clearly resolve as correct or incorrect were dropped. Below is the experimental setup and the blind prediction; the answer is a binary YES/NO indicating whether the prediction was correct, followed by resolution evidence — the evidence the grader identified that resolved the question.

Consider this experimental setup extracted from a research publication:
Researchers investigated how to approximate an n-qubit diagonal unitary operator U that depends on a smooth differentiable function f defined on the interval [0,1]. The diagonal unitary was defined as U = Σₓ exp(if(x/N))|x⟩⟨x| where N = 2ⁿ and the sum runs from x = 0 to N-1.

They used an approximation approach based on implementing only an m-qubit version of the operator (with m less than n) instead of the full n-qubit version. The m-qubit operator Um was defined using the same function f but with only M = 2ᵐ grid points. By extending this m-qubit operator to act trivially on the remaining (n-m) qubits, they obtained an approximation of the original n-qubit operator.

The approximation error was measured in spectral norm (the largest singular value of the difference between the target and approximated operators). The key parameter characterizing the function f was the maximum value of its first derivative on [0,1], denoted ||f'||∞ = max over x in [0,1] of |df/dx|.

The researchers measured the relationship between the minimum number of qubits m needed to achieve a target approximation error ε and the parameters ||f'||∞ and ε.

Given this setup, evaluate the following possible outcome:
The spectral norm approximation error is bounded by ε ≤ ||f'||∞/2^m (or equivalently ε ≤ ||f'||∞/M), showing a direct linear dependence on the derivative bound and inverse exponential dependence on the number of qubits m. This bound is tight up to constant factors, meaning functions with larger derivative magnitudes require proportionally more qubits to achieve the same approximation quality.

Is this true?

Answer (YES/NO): NO